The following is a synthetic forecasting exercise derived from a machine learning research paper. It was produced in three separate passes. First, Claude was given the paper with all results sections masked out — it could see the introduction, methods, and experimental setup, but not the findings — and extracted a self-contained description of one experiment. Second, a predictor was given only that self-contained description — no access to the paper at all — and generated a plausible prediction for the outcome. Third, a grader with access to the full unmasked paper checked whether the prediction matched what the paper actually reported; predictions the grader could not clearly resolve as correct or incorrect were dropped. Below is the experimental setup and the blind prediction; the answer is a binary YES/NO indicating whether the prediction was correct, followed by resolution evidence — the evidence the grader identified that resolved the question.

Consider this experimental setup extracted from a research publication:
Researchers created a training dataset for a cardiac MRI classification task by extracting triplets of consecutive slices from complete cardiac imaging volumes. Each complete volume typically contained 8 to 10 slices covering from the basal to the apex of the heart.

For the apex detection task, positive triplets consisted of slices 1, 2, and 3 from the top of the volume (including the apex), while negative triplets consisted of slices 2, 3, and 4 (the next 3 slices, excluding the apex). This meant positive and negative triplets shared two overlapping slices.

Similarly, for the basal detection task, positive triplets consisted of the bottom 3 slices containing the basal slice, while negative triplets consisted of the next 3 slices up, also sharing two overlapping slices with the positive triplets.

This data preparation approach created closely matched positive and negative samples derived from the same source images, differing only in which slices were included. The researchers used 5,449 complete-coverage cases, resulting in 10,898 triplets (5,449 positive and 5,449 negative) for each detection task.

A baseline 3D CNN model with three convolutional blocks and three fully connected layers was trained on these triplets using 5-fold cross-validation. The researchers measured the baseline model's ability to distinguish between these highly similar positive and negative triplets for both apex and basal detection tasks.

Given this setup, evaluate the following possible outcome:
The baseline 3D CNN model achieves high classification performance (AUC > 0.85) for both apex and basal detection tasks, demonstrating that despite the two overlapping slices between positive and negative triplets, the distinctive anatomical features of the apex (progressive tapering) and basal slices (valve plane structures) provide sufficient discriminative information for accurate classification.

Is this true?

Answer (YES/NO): YES